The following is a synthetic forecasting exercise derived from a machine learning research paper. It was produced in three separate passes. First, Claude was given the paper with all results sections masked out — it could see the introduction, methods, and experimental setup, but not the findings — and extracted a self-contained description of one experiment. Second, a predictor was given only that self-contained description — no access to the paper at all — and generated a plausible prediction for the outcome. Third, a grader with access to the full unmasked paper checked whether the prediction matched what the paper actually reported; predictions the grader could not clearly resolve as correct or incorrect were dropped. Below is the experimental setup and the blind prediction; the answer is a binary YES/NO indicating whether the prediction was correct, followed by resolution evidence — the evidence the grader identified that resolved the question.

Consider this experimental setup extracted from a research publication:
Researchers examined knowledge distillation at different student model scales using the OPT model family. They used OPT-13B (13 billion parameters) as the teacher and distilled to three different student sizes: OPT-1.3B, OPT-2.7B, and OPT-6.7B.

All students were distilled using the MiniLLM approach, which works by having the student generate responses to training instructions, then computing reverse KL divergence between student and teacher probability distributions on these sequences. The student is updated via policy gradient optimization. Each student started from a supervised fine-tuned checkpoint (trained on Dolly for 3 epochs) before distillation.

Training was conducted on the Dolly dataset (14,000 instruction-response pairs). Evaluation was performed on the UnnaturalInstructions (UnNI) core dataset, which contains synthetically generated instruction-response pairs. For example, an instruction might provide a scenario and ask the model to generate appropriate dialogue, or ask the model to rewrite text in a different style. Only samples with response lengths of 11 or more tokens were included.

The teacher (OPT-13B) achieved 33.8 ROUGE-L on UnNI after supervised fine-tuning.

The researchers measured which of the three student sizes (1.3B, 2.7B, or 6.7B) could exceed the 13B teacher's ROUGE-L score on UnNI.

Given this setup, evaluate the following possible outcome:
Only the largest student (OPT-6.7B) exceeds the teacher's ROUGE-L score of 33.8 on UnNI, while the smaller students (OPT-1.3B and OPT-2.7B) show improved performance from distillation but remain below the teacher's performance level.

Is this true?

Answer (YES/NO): YES